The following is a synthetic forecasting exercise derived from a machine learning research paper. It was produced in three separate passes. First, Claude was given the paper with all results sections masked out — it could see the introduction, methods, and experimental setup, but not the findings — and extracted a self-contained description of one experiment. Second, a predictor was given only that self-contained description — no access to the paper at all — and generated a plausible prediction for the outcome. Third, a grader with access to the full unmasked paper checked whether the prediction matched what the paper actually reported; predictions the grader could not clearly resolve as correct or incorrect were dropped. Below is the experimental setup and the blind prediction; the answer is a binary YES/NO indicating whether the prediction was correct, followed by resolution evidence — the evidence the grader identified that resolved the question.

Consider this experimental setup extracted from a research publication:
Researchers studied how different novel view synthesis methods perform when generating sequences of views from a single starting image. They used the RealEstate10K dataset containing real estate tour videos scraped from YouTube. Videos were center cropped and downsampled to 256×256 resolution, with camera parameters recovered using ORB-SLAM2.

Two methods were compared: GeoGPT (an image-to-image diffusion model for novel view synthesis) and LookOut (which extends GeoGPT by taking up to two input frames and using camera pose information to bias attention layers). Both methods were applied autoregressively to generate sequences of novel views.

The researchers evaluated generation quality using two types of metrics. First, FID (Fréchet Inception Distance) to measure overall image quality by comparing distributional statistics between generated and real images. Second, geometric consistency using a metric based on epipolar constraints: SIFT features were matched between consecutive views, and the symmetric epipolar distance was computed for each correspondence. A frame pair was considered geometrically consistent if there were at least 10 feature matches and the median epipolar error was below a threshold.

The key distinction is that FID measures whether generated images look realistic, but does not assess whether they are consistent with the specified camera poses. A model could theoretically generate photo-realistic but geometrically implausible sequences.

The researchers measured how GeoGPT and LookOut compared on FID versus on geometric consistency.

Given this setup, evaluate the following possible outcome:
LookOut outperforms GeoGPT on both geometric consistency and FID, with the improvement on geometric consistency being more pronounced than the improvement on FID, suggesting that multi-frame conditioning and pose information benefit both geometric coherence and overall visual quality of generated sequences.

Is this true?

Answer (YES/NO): NO